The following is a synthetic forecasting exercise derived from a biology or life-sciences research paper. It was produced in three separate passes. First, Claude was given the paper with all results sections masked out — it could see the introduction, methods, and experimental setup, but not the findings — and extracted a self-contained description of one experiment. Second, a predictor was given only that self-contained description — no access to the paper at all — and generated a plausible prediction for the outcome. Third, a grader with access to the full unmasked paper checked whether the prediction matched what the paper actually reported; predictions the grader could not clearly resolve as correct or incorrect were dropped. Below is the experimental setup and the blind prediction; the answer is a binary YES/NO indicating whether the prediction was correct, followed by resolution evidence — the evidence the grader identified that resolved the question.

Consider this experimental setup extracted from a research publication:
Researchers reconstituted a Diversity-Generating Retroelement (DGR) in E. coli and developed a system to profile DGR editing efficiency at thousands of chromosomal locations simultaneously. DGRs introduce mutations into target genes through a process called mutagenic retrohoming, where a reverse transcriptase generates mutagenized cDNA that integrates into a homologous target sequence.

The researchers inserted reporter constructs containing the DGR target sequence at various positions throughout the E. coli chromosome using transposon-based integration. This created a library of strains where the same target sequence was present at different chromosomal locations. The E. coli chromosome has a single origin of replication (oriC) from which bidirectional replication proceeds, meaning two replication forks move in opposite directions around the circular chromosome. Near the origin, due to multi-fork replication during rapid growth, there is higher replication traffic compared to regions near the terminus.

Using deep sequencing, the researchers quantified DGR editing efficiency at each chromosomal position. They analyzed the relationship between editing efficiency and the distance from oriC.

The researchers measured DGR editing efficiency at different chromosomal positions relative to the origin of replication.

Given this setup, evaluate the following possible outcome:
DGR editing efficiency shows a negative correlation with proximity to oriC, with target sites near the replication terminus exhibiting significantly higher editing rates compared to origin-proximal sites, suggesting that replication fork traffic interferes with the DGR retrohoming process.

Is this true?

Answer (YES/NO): NO